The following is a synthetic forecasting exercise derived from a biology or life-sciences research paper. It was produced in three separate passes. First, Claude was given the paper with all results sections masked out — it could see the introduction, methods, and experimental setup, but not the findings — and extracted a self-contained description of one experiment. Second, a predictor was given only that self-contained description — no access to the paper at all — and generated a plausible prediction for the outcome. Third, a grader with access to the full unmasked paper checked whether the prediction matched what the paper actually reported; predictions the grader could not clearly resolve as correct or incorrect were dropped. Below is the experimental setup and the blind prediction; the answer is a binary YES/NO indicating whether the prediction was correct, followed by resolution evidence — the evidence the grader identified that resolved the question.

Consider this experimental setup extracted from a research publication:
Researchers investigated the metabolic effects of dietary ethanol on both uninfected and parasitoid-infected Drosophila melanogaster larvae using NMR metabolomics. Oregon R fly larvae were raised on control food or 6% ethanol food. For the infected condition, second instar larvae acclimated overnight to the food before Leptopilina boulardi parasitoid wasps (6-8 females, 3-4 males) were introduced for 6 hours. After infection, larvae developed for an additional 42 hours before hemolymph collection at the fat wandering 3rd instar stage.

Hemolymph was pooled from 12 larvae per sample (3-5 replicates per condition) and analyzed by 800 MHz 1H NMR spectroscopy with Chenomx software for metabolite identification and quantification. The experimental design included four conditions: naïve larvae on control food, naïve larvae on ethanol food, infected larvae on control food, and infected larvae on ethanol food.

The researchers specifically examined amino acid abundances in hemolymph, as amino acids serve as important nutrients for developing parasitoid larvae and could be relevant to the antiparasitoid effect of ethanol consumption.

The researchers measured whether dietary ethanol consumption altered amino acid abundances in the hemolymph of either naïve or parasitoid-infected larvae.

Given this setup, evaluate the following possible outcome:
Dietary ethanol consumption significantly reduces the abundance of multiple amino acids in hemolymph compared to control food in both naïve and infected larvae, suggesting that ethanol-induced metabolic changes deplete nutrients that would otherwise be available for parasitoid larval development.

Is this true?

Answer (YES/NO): NO